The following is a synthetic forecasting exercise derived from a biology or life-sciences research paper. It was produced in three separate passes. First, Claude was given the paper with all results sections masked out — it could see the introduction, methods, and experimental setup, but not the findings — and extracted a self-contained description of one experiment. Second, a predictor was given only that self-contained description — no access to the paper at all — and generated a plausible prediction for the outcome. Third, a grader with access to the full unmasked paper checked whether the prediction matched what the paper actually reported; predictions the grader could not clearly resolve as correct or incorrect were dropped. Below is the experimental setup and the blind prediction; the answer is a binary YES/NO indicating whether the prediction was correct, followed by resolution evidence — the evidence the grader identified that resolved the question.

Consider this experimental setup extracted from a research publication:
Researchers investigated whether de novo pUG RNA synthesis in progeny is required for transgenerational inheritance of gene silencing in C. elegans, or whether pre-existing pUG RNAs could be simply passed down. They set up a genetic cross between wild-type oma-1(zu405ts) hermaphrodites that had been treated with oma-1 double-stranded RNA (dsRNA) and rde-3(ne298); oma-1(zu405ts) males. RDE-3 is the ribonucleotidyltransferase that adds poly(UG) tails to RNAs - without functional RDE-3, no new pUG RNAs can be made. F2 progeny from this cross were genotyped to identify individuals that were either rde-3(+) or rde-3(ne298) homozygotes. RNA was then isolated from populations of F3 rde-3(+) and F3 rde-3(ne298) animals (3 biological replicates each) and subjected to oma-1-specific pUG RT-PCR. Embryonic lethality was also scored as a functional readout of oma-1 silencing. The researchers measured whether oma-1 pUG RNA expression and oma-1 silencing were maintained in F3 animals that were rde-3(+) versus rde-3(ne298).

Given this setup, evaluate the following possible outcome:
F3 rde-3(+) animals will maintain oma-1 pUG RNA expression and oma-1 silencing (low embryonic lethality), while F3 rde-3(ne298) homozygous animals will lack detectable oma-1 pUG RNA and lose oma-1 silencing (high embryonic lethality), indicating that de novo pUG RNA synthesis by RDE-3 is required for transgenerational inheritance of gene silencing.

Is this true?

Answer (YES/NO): YES